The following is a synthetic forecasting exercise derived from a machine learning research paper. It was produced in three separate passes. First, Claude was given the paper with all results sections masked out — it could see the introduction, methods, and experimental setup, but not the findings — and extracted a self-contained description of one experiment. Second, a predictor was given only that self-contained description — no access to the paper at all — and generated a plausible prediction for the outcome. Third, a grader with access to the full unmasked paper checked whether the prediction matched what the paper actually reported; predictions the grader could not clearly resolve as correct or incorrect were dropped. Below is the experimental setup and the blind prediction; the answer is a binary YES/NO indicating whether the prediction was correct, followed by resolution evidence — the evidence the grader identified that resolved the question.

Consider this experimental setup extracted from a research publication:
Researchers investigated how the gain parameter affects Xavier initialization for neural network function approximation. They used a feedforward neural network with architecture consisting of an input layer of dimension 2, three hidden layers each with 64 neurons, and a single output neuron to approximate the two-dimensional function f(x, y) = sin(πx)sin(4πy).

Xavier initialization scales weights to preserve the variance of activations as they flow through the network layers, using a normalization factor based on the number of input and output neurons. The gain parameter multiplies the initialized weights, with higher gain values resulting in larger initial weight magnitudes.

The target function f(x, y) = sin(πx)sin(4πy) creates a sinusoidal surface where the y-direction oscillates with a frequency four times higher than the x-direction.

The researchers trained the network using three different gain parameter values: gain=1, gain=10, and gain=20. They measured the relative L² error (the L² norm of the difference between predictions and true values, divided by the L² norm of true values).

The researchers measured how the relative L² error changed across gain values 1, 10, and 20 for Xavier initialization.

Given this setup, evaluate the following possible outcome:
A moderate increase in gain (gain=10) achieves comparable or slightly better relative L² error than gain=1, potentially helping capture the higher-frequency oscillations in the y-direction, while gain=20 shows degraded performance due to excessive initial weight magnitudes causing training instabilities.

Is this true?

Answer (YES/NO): NO